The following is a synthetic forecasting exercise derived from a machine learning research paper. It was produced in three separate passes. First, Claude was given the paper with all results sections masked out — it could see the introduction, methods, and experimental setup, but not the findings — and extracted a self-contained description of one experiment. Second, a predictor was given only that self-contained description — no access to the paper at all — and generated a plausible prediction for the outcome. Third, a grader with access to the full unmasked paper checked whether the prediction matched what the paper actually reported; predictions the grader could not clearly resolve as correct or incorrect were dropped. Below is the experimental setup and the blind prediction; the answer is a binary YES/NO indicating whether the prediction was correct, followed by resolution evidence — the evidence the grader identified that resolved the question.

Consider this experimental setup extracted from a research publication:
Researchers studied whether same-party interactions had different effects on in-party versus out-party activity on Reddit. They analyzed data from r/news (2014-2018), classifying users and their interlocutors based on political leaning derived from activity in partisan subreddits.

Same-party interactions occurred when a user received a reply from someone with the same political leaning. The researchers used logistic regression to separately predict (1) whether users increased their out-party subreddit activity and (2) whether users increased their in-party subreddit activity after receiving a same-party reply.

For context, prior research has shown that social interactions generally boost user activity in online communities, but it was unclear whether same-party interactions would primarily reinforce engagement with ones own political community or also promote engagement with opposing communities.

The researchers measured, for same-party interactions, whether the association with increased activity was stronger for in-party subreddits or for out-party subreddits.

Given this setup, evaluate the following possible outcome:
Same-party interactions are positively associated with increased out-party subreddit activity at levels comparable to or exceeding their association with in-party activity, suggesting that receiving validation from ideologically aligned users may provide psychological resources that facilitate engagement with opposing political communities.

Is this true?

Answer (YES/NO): NO